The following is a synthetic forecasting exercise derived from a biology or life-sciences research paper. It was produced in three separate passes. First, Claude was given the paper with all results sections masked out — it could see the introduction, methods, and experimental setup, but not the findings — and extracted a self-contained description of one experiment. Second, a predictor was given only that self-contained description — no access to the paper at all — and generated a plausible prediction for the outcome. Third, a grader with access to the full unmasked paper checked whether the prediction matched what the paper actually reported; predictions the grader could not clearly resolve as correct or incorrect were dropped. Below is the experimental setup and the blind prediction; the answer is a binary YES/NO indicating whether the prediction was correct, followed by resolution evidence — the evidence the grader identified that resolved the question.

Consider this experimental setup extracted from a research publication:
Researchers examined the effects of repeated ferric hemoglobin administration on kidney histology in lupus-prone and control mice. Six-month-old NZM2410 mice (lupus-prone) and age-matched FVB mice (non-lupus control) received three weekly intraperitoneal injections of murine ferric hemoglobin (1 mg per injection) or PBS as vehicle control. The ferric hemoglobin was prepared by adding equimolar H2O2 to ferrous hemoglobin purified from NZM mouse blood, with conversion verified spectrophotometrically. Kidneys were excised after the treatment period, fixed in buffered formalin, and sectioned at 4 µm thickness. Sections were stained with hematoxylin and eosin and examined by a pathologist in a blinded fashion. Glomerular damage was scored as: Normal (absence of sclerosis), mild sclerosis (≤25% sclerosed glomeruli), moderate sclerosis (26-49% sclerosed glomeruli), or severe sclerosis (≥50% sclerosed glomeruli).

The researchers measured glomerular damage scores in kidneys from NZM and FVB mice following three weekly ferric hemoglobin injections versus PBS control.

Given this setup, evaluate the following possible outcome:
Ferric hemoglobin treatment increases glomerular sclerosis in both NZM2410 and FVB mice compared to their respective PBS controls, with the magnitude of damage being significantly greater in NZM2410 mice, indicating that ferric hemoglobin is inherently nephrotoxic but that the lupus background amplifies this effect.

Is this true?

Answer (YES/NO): NO